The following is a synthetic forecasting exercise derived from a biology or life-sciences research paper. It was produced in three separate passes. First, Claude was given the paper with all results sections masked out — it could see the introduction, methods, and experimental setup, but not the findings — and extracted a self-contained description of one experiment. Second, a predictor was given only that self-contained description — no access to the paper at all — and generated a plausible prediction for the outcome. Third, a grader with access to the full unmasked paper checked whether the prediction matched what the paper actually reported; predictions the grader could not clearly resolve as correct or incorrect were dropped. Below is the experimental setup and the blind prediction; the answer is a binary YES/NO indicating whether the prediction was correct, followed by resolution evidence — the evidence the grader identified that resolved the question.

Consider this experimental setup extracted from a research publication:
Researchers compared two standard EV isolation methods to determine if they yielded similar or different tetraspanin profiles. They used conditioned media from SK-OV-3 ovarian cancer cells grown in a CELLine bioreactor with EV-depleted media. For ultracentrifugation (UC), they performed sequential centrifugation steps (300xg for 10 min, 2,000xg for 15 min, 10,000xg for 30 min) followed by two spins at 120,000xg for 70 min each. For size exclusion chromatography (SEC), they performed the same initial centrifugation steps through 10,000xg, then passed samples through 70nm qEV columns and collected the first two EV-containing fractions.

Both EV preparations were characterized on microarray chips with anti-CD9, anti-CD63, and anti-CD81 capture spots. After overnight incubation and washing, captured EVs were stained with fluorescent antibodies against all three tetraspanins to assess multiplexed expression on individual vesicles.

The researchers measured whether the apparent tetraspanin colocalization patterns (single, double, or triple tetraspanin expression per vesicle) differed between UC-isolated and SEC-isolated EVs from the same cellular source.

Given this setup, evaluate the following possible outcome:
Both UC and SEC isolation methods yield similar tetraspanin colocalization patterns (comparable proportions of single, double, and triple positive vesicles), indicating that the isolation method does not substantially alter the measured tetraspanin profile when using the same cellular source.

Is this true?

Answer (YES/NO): YES